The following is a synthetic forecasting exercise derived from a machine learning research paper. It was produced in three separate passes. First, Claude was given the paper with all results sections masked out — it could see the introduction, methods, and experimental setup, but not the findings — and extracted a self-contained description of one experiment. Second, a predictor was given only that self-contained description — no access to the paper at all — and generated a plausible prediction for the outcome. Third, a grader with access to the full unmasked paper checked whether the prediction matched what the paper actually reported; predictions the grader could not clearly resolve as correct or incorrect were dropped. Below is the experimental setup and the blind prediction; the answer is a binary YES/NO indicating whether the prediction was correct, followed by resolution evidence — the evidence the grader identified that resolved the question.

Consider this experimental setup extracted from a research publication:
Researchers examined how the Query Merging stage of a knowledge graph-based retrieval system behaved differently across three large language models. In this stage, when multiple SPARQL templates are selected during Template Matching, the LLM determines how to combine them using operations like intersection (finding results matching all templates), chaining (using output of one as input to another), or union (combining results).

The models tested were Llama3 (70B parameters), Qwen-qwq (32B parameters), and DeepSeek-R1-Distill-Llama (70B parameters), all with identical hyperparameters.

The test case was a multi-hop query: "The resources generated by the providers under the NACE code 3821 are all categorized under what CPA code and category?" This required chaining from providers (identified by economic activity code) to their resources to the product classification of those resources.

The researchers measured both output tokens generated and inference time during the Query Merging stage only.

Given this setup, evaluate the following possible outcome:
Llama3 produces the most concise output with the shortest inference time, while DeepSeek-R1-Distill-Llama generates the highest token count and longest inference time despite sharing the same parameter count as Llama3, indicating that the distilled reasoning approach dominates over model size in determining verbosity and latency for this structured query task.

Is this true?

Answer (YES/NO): NO